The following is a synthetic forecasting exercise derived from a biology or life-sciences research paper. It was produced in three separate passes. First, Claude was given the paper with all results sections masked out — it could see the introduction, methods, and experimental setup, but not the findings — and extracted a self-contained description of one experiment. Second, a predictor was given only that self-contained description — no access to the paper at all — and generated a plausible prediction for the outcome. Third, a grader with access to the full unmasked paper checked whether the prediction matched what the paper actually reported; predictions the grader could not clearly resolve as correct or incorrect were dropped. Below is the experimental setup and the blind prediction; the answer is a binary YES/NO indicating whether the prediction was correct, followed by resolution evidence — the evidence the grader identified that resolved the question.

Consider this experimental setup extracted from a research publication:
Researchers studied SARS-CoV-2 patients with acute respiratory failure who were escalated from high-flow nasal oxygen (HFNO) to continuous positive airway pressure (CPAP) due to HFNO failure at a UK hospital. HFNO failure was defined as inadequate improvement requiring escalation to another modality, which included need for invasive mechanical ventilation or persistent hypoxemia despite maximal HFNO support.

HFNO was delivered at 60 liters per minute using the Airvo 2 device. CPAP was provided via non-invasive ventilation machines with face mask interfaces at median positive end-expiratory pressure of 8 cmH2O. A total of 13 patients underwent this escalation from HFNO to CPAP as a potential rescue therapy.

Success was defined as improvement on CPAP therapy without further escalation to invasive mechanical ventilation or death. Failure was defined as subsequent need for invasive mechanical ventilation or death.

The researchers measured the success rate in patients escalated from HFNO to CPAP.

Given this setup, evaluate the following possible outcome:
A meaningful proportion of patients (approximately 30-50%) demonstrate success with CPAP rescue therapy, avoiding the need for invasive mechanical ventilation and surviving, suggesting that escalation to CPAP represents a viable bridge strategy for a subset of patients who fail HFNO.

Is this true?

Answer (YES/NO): NO